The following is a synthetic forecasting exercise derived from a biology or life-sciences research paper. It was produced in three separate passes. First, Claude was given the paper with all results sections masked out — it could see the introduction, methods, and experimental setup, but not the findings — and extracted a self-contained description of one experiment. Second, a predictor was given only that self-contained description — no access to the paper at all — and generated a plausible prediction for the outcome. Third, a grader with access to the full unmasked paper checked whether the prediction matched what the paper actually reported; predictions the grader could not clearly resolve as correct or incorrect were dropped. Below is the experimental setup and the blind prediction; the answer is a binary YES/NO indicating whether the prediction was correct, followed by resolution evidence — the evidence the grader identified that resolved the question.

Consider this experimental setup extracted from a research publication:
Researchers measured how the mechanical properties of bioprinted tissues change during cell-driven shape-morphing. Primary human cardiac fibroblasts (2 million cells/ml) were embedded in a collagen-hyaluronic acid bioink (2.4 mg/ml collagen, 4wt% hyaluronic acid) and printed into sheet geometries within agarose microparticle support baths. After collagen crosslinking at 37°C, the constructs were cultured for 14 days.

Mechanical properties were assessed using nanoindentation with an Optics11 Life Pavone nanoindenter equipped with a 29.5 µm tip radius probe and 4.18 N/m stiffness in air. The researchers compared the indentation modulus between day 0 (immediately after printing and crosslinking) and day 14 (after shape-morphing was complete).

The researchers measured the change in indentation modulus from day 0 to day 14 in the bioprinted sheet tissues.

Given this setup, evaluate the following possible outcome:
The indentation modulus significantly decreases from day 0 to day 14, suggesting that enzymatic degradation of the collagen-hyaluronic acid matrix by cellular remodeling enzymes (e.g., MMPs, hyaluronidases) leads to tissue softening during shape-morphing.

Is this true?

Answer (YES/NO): NO